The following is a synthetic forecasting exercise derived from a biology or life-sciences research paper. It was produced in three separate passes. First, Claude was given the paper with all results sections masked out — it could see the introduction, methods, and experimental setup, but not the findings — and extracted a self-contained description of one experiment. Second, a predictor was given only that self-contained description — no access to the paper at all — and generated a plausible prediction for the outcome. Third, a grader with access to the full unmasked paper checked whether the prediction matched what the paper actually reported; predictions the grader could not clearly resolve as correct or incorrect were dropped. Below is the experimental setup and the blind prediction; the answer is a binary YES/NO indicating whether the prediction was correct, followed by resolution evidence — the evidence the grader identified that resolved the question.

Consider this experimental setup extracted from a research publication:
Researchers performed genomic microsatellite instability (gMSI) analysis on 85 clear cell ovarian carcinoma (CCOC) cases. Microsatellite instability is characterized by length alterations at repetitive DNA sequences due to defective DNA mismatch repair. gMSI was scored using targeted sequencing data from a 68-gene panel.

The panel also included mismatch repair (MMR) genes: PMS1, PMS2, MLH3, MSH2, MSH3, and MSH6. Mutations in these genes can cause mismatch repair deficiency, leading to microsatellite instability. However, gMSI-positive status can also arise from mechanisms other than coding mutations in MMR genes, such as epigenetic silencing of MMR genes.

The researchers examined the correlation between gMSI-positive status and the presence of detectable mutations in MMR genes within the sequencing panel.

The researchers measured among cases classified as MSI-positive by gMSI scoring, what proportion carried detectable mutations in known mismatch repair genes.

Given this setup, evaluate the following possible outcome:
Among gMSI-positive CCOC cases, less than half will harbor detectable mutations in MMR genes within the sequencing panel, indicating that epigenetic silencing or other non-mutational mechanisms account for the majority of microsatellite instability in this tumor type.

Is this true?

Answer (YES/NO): NO